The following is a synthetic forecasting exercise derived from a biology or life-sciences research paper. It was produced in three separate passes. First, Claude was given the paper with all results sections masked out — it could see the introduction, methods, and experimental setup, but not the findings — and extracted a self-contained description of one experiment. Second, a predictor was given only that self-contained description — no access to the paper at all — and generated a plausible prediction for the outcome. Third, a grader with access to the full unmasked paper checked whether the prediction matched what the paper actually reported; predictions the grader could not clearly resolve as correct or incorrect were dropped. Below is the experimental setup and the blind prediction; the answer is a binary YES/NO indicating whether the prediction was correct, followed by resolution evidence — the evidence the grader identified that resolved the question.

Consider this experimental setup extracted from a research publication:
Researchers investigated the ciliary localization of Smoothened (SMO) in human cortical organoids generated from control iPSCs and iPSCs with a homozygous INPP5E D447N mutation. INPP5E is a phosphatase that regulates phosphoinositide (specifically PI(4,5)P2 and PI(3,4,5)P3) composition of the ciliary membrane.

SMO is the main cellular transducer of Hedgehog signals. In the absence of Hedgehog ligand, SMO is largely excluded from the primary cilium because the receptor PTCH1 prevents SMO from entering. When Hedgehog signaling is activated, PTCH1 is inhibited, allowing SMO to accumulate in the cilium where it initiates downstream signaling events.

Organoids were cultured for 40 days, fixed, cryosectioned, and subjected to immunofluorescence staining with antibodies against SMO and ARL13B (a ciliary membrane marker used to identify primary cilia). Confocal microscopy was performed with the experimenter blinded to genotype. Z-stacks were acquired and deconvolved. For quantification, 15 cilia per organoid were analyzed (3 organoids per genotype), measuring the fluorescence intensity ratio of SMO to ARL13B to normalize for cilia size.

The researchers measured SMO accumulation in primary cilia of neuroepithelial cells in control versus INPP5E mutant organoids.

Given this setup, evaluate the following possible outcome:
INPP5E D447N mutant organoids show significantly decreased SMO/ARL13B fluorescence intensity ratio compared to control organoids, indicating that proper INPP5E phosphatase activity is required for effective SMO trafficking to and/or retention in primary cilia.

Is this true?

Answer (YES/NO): NO